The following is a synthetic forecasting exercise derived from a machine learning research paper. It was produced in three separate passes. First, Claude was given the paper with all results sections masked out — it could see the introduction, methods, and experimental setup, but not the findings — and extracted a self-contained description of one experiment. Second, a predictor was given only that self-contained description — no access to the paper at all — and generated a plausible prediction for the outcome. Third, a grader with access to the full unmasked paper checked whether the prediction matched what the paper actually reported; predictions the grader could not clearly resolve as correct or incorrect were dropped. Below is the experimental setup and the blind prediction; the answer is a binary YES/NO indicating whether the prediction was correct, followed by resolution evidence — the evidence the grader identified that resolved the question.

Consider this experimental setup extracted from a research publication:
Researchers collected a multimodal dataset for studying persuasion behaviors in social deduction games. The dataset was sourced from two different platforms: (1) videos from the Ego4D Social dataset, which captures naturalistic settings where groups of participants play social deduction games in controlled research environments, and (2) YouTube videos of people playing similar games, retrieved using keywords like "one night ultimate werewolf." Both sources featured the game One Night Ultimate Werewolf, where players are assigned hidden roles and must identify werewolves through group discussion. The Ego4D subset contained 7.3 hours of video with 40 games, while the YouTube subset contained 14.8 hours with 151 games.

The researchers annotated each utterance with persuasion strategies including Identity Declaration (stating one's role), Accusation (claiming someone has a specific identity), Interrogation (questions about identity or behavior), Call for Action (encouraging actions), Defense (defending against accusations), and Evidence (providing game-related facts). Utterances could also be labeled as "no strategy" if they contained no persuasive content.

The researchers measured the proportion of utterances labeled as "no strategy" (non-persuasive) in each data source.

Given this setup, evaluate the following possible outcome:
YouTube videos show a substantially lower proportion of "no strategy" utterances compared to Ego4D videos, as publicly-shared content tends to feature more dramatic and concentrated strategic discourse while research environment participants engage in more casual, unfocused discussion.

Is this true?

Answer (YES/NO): YES